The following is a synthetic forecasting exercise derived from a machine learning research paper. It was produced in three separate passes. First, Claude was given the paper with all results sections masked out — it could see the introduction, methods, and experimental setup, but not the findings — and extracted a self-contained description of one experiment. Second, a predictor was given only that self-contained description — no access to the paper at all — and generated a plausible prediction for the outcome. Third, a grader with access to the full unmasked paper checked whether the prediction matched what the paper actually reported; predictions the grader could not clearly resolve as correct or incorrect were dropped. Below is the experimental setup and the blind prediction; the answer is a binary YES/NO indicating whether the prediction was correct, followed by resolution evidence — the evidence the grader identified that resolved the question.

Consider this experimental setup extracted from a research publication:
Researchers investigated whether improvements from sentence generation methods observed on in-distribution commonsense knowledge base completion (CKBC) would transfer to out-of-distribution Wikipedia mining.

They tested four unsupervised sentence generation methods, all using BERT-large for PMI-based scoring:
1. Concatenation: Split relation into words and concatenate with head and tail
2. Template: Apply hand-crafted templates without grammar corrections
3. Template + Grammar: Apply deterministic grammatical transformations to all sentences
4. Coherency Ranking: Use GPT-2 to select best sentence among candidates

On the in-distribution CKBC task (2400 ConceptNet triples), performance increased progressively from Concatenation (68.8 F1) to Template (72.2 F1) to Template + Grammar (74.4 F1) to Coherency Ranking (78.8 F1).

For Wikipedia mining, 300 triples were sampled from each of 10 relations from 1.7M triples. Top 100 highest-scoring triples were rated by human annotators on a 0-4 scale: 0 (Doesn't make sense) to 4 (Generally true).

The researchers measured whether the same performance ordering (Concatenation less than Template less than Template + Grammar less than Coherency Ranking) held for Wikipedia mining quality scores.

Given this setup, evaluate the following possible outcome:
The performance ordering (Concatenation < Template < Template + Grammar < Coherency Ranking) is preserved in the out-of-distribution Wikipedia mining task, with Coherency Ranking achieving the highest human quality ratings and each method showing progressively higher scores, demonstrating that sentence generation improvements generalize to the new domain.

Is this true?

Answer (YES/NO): NO